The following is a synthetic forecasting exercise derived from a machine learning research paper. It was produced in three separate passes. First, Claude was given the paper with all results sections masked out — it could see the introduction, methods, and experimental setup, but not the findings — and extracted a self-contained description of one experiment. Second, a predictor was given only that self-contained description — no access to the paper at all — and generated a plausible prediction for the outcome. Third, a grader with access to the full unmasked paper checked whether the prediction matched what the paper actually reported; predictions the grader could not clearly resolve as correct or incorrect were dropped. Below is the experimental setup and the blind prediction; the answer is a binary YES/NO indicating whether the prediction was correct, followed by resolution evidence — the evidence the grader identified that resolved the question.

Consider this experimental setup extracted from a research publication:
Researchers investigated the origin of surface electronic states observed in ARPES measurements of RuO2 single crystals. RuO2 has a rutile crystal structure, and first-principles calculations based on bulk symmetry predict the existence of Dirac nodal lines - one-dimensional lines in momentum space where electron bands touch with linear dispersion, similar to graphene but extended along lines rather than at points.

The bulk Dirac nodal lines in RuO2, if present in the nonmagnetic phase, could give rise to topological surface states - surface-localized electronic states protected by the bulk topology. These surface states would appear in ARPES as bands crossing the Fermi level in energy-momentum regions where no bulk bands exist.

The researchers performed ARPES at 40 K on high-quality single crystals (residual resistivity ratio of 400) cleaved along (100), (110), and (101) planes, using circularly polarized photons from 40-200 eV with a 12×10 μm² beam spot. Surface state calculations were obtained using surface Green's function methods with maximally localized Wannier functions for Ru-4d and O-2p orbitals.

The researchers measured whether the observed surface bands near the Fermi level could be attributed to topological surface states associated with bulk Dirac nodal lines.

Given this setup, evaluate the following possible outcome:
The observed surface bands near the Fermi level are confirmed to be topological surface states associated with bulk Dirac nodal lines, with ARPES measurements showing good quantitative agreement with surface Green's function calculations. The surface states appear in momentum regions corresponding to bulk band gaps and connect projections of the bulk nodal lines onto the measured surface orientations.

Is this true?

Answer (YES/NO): YES